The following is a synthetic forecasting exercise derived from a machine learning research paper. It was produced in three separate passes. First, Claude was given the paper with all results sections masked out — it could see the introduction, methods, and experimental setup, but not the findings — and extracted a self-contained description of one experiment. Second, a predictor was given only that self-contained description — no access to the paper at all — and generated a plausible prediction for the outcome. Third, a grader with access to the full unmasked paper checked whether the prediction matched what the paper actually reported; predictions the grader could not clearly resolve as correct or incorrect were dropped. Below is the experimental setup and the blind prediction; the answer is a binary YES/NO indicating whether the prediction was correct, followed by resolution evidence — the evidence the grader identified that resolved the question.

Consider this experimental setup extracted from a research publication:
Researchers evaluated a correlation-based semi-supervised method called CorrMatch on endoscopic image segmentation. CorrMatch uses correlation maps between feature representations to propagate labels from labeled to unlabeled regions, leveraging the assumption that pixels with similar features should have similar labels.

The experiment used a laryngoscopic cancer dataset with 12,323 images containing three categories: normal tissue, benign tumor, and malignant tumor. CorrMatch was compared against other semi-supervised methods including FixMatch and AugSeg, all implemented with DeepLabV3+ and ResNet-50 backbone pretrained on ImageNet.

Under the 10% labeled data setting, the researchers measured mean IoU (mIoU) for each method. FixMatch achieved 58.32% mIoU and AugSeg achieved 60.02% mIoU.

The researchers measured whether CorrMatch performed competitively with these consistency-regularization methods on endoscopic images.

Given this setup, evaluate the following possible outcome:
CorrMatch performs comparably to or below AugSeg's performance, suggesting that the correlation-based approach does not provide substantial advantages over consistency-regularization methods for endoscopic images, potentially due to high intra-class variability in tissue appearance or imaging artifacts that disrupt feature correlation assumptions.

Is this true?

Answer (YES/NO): YES